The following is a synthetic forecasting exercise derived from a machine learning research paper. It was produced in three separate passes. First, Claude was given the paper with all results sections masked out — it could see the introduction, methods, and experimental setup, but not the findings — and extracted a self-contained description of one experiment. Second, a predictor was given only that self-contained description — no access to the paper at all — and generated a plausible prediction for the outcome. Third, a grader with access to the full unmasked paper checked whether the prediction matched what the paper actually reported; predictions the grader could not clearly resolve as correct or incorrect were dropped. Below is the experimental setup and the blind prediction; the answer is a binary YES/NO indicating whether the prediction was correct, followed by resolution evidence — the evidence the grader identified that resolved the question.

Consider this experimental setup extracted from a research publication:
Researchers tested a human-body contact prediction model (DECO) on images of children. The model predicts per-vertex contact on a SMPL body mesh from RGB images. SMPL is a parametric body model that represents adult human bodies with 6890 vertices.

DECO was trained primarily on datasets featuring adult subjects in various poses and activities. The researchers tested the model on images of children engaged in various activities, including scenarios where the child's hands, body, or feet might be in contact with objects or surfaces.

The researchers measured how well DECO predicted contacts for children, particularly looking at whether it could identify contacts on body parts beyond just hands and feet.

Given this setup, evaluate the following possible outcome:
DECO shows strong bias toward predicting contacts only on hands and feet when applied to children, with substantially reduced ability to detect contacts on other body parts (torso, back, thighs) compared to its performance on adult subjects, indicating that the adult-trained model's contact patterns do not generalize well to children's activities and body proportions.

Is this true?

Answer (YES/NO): YES